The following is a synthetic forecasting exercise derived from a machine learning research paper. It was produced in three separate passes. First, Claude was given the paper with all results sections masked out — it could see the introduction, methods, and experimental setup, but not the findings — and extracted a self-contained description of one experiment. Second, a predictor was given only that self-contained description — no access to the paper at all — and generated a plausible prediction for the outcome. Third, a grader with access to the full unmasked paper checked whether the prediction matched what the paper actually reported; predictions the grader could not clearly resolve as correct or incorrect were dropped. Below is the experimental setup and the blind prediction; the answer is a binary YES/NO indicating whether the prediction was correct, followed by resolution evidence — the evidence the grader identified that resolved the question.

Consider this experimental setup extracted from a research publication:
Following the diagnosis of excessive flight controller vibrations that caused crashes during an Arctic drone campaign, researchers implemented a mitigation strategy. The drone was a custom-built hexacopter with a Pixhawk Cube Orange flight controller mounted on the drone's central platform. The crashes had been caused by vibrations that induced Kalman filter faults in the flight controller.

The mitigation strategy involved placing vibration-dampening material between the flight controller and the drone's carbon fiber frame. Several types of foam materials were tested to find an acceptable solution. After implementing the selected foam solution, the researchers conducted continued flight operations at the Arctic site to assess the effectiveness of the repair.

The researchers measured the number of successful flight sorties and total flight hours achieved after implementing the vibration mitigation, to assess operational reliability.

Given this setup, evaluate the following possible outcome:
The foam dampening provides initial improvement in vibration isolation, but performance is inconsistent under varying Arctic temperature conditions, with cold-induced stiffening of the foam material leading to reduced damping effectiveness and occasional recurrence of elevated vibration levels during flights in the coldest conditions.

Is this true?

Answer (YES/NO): NO